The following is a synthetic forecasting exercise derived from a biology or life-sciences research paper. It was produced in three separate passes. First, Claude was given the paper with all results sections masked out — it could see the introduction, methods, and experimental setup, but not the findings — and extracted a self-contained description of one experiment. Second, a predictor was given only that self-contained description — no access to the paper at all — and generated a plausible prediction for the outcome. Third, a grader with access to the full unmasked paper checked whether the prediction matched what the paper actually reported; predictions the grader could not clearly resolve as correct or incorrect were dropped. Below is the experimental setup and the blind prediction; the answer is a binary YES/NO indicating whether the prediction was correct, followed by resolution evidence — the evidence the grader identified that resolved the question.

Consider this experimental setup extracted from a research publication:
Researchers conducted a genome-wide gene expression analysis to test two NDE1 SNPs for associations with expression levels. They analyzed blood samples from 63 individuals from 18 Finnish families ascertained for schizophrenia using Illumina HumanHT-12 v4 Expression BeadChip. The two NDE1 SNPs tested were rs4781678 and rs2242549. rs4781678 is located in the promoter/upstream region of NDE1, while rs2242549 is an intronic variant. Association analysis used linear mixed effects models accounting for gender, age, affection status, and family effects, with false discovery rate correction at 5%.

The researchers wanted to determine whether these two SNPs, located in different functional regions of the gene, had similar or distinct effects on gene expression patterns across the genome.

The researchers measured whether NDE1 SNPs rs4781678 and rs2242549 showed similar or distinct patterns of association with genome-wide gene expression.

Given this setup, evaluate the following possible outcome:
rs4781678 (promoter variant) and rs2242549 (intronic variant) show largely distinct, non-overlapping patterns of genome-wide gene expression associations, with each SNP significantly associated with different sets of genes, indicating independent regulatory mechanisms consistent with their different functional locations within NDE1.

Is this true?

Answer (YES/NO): NO